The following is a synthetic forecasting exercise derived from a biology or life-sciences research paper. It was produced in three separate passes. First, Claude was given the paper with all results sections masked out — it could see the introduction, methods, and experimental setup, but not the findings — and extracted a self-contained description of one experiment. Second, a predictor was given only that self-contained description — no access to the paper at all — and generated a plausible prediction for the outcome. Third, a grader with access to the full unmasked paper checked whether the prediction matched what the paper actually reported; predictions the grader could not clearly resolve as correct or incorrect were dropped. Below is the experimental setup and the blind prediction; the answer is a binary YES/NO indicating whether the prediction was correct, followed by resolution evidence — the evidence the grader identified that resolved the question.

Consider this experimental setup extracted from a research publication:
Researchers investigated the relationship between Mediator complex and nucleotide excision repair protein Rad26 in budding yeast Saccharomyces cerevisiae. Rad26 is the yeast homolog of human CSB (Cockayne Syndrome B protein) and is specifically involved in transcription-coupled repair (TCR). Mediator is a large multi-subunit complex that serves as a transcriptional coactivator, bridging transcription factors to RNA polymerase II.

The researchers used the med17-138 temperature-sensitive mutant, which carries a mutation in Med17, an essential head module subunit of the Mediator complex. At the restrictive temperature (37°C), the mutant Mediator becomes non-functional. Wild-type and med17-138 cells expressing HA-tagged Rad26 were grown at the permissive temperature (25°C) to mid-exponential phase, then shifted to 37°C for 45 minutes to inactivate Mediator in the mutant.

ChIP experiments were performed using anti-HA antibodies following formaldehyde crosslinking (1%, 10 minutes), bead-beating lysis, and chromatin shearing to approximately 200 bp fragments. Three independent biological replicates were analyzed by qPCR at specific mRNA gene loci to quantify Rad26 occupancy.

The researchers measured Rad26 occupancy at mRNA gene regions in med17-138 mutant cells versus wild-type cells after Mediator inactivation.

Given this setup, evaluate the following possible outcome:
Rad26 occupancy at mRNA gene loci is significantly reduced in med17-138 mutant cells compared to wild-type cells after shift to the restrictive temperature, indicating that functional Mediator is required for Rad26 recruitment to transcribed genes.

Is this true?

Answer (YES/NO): NO